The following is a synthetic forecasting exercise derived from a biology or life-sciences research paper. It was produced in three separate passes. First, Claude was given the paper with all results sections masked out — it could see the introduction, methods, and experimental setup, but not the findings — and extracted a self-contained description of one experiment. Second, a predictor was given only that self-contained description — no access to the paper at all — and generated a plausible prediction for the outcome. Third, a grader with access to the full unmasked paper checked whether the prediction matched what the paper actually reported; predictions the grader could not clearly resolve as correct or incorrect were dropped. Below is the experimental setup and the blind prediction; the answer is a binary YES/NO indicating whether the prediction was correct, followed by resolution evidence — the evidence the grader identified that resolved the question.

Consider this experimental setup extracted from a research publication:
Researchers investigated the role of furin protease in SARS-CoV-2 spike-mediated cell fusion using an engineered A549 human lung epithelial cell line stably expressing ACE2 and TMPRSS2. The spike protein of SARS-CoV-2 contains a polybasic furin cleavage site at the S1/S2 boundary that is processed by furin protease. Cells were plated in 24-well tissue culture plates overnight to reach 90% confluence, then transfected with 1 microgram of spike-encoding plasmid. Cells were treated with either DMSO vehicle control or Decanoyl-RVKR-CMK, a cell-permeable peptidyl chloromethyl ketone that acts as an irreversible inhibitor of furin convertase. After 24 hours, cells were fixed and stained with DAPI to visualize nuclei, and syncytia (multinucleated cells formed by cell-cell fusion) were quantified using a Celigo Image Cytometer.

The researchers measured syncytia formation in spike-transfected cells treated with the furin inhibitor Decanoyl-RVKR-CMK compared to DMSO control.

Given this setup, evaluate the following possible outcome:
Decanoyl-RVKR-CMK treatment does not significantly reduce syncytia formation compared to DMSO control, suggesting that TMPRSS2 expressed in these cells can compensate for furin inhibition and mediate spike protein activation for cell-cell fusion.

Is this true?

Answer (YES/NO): NO